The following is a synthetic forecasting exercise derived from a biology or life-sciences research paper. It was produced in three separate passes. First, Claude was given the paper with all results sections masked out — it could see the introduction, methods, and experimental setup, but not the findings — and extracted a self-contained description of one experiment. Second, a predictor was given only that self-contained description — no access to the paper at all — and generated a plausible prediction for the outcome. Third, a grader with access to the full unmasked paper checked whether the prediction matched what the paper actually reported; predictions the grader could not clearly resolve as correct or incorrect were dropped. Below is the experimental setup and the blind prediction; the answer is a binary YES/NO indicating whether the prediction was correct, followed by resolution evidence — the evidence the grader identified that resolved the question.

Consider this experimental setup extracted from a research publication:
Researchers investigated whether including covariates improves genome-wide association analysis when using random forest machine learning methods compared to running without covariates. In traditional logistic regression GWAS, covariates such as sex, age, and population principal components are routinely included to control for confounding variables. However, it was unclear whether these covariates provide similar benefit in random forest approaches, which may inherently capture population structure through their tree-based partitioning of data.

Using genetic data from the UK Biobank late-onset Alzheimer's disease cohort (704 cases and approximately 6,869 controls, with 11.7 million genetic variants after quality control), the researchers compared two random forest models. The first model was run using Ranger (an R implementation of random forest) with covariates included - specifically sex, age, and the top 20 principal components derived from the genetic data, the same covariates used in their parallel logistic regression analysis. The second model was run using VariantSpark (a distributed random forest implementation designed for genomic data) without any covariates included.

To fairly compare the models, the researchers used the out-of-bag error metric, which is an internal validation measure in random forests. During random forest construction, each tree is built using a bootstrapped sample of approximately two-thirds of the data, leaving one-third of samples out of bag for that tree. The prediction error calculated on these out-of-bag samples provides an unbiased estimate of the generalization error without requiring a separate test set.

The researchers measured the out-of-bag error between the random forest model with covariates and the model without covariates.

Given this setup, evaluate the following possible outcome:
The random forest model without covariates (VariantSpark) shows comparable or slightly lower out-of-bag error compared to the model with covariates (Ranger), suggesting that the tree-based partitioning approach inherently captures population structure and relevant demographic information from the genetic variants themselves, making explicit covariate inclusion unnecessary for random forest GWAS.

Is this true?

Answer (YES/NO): YES